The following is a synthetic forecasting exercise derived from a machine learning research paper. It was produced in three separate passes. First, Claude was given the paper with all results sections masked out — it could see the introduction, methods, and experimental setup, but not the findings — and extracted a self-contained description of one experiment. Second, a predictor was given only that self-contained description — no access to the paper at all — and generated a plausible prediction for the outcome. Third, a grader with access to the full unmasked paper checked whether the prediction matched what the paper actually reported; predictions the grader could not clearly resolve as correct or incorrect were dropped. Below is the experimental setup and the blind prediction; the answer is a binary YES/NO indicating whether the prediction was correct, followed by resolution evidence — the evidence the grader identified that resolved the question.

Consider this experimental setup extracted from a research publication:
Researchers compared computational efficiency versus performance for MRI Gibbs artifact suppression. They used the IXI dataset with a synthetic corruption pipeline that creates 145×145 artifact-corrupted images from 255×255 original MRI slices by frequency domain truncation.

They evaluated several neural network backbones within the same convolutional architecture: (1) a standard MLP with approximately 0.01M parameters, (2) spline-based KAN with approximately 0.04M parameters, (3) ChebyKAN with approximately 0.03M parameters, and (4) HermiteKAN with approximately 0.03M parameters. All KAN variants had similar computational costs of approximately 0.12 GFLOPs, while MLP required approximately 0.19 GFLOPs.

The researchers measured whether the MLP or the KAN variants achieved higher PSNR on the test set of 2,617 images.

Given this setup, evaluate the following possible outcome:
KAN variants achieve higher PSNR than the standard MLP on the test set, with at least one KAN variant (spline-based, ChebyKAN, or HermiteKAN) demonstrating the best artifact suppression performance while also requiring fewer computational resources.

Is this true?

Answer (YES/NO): YES